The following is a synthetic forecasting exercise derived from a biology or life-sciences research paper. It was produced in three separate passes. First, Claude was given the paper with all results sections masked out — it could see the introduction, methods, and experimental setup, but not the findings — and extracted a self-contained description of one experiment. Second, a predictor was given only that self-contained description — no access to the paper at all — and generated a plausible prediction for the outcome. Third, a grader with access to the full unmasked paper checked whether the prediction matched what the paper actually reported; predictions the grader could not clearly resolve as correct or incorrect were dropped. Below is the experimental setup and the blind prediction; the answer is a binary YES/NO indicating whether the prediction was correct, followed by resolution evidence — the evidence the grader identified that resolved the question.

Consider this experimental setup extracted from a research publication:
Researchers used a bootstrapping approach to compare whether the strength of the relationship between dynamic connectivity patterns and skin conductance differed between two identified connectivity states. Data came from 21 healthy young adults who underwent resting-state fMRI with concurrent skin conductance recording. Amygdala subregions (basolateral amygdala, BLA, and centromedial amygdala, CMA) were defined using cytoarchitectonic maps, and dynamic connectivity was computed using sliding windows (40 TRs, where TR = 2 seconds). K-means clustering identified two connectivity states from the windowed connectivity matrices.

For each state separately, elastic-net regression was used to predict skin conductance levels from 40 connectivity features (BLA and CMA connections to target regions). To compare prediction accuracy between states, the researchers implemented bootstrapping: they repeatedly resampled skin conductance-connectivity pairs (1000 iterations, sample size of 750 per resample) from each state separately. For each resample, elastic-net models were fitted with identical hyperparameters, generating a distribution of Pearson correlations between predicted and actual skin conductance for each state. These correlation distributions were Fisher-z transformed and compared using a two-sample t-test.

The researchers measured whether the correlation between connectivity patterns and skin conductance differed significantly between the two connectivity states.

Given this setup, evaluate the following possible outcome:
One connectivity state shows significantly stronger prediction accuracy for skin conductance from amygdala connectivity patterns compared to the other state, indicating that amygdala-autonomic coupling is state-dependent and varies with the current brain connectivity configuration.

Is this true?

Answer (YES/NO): YES